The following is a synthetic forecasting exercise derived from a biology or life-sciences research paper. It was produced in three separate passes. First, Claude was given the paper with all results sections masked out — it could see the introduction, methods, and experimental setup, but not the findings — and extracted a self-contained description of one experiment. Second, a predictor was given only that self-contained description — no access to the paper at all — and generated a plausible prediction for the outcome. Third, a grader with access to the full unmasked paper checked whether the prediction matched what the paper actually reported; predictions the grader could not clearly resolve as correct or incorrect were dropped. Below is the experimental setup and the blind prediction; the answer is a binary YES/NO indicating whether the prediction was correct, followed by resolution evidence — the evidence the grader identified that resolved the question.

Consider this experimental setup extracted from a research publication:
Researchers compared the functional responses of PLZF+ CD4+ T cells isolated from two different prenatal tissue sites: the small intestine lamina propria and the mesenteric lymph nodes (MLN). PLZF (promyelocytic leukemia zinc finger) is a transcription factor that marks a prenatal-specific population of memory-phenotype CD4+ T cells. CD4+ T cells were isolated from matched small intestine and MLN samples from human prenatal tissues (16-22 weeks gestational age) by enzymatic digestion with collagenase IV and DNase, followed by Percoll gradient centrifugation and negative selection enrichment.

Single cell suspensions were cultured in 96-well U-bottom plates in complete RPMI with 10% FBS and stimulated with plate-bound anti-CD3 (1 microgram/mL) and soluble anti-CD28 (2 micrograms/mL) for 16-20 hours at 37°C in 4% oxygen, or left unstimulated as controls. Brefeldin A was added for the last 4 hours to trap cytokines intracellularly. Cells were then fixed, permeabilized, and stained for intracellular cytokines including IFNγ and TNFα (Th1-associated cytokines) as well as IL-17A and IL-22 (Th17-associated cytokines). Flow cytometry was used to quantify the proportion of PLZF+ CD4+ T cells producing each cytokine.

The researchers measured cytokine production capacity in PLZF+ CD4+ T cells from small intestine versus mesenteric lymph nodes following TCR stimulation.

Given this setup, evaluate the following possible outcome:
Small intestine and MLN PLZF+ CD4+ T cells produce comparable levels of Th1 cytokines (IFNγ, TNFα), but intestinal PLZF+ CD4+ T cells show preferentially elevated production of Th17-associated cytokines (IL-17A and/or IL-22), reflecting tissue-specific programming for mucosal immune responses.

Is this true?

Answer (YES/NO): NO